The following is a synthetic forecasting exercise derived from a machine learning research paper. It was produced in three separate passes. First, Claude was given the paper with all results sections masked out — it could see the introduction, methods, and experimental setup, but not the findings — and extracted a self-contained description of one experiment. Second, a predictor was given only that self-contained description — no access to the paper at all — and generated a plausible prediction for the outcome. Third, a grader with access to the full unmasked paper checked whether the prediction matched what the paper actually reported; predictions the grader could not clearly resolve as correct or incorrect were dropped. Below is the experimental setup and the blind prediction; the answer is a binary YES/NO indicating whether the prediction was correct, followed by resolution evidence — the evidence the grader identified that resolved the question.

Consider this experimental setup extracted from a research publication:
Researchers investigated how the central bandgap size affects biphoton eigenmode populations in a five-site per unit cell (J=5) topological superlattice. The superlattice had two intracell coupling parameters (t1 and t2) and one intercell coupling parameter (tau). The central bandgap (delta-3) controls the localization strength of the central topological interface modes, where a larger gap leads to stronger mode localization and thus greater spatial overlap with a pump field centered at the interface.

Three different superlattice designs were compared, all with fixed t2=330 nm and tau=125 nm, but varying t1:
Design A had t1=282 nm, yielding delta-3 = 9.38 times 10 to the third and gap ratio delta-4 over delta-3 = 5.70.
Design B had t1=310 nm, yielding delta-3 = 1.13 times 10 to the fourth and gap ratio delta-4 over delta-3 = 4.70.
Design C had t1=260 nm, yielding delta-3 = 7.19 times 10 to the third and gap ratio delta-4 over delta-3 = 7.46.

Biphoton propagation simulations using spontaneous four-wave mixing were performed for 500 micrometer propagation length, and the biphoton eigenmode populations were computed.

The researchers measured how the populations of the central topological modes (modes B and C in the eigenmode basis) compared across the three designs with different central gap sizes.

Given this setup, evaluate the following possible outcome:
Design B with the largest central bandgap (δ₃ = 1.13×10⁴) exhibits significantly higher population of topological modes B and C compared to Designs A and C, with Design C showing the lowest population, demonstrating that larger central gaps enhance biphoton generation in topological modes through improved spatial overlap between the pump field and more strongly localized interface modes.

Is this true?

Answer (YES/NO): YES